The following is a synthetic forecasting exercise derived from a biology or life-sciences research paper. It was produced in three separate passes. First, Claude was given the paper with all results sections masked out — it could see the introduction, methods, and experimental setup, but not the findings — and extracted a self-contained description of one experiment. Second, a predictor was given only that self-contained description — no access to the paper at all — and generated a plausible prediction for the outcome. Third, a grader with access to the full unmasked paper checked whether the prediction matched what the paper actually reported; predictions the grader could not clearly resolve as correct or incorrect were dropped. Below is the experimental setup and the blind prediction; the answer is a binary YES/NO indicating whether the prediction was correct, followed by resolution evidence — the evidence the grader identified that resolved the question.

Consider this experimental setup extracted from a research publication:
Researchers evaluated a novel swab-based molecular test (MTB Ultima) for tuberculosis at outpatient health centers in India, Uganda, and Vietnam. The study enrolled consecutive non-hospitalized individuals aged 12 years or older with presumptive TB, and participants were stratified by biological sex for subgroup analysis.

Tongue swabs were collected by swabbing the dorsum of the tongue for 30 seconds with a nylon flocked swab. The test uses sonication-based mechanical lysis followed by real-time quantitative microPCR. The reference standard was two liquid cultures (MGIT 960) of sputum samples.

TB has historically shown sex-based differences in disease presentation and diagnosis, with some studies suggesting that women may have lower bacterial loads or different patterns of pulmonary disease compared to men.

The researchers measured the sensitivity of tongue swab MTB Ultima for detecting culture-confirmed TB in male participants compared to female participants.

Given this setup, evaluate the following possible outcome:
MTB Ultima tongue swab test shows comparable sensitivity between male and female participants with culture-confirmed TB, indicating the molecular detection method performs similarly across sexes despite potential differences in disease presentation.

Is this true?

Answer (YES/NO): YES